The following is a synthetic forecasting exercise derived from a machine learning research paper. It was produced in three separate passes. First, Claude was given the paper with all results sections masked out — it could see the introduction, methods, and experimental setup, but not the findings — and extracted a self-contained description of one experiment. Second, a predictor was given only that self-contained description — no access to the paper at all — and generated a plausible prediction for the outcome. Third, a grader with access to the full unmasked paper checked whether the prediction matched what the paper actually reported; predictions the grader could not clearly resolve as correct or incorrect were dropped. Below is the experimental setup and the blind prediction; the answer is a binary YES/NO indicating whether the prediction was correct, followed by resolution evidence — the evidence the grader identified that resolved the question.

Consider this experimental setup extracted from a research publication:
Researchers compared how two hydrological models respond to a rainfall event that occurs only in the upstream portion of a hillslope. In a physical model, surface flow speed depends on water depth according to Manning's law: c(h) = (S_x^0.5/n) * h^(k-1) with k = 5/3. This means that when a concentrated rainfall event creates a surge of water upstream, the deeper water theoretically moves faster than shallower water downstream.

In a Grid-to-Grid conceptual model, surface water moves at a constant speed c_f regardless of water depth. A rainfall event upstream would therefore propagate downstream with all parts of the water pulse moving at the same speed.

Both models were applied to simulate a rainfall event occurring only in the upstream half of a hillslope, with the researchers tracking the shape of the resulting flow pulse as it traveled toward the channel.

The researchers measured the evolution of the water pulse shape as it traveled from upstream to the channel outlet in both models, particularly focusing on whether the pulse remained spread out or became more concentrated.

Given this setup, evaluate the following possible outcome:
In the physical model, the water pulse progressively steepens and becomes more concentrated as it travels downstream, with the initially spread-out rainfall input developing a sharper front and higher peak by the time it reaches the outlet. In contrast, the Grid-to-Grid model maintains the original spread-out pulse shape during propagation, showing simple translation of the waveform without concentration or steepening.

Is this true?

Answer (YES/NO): YES